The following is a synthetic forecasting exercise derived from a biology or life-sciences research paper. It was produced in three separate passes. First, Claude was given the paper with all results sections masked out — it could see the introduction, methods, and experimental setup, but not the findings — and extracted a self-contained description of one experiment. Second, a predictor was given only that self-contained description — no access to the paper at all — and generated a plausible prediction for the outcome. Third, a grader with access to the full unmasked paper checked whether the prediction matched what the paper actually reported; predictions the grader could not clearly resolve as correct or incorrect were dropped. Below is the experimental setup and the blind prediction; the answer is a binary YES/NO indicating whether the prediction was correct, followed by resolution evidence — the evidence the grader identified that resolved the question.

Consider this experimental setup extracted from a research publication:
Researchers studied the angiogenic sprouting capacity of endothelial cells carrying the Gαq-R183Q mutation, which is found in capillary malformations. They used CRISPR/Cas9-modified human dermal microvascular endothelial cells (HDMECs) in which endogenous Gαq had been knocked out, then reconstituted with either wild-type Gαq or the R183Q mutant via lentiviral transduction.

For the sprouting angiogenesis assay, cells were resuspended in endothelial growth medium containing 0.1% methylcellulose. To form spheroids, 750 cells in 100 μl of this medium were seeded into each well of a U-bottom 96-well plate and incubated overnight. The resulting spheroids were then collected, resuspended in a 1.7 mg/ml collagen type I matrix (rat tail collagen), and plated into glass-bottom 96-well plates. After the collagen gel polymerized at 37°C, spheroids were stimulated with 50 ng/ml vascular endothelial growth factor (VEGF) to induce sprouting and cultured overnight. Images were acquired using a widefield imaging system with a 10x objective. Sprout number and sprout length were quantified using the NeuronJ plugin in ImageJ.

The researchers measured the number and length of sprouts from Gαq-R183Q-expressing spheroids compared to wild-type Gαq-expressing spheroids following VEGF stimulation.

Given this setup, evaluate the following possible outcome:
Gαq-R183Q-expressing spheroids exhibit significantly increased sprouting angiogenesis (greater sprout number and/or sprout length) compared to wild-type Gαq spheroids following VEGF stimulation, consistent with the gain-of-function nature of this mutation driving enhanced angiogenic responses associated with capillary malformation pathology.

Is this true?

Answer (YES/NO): NO